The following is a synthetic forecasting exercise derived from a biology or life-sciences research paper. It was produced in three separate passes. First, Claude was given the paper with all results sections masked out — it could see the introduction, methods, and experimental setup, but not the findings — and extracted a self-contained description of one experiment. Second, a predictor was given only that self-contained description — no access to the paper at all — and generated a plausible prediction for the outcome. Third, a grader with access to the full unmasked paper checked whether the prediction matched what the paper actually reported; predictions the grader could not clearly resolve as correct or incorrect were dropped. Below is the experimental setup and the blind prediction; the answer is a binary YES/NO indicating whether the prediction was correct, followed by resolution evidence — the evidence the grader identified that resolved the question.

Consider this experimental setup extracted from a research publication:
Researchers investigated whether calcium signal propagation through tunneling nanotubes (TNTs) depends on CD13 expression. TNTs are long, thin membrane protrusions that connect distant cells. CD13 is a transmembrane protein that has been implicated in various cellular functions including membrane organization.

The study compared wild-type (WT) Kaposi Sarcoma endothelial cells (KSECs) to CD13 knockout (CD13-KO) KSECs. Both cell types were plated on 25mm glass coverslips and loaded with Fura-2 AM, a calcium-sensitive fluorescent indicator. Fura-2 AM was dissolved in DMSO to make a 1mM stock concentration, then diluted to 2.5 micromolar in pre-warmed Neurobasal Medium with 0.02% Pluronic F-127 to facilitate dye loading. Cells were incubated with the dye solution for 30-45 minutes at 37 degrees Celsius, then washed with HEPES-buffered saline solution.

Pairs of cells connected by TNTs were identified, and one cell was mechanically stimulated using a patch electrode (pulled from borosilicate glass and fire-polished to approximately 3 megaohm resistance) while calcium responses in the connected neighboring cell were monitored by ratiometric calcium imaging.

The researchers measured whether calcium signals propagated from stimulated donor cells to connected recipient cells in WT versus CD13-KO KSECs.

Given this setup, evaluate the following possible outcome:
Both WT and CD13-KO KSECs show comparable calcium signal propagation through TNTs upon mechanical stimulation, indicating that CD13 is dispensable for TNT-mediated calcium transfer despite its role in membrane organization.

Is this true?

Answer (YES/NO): NO